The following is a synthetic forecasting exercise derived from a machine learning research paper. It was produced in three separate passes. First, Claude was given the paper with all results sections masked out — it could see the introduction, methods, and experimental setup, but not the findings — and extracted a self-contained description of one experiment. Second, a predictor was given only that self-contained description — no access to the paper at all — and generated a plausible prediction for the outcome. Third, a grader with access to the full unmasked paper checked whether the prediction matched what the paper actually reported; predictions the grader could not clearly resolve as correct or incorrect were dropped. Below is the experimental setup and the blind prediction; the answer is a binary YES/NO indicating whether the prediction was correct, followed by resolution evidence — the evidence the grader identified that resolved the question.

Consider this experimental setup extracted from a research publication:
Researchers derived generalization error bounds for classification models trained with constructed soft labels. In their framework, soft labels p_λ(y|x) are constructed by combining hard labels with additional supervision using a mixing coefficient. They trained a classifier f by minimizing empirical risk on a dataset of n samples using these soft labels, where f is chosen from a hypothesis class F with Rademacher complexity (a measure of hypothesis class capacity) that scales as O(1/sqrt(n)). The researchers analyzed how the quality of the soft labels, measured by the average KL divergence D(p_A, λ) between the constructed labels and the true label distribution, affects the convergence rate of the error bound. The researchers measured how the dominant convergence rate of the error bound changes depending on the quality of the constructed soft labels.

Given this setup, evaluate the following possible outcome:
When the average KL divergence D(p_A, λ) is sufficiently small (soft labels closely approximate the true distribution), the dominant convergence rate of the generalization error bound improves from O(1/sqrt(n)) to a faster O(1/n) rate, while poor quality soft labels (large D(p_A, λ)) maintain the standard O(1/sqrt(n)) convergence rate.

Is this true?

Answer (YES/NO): NO